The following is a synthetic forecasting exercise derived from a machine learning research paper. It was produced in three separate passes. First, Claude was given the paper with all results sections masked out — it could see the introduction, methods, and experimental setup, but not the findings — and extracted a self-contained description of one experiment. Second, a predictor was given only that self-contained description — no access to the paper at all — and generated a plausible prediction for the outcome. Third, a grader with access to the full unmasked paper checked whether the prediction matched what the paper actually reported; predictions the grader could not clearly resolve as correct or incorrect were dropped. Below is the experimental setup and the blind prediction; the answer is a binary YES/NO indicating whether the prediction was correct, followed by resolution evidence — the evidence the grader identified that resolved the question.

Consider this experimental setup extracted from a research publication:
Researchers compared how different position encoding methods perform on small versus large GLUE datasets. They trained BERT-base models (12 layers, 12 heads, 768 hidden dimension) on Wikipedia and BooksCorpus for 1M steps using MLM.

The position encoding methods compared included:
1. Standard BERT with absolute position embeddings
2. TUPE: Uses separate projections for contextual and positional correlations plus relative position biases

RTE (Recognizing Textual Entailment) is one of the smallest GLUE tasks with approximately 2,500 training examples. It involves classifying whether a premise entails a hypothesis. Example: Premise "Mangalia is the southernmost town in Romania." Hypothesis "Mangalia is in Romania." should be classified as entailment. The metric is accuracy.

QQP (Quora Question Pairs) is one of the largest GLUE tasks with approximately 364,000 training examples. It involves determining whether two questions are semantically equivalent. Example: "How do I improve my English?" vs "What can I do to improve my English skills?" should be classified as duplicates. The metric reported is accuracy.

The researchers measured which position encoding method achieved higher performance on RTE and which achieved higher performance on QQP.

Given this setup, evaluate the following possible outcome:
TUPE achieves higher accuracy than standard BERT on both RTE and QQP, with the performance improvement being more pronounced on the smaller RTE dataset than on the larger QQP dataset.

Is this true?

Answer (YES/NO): NO